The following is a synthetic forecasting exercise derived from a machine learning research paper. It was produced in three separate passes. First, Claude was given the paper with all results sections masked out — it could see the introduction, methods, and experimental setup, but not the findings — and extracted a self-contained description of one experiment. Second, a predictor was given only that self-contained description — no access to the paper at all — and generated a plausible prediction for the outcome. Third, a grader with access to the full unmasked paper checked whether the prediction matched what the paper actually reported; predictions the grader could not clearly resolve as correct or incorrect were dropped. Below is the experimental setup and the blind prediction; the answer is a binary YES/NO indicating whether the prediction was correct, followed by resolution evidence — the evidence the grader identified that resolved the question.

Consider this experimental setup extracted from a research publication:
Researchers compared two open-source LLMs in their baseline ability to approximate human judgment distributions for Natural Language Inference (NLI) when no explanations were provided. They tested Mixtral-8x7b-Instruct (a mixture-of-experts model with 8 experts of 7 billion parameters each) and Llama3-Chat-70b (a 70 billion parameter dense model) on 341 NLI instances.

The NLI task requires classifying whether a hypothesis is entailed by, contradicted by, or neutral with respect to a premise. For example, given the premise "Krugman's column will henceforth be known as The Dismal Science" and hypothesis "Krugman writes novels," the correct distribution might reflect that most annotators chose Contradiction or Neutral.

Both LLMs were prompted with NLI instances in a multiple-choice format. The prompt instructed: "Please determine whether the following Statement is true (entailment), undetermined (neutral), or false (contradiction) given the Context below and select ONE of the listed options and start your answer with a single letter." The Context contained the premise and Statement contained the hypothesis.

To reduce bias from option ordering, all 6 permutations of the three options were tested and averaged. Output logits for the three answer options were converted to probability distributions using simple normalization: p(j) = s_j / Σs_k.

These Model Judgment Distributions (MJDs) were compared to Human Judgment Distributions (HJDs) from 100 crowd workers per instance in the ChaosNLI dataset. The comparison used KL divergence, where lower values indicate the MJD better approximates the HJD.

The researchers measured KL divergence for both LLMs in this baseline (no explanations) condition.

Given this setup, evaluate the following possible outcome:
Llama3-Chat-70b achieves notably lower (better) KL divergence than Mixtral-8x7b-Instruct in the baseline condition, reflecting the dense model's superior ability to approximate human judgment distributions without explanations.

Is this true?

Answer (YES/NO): YES